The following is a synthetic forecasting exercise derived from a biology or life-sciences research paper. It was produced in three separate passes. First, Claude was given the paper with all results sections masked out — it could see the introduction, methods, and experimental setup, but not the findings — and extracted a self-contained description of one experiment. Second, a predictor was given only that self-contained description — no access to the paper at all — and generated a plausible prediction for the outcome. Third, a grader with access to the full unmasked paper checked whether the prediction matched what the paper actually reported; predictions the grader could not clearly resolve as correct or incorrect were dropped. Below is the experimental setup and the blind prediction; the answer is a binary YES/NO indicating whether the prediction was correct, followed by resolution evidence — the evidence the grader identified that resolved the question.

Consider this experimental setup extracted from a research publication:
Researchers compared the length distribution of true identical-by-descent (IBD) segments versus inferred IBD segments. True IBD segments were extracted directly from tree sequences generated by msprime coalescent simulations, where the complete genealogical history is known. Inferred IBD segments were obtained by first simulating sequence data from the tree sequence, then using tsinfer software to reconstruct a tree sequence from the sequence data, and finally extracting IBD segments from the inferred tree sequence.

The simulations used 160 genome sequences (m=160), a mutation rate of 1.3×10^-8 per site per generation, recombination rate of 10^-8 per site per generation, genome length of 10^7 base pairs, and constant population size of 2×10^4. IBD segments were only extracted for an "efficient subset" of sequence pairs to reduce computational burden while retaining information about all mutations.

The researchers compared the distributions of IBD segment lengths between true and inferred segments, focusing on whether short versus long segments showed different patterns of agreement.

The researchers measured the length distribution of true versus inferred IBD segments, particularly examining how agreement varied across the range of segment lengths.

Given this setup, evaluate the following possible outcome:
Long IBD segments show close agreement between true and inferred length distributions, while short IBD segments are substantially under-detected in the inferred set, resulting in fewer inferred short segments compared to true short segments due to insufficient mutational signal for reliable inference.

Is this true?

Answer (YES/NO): YES